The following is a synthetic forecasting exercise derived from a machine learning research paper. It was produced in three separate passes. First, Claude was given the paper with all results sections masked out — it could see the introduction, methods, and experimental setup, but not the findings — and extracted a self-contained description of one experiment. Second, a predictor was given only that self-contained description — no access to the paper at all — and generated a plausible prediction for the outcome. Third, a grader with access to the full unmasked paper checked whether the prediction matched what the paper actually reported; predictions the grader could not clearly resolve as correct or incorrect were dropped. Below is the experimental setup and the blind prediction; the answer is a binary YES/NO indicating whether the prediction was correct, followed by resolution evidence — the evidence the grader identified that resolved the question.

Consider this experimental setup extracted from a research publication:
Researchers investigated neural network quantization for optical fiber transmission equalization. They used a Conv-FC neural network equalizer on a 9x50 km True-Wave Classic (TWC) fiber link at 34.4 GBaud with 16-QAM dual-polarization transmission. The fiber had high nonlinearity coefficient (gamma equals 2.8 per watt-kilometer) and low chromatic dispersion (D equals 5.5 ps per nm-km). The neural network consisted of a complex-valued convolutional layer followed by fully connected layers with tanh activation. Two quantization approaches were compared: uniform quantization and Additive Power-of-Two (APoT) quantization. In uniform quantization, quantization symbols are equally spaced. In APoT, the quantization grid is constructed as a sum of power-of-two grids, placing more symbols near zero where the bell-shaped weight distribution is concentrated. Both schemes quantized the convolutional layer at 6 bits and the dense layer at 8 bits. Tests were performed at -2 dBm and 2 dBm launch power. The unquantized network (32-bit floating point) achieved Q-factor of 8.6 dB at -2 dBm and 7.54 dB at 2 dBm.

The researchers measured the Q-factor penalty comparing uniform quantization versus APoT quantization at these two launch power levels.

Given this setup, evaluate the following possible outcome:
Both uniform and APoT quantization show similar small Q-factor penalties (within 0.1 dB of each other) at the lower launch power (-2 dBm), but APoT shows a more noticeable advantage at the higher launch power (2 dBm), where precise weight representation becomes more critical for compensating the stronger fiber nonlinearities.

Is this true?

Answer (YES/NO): NO